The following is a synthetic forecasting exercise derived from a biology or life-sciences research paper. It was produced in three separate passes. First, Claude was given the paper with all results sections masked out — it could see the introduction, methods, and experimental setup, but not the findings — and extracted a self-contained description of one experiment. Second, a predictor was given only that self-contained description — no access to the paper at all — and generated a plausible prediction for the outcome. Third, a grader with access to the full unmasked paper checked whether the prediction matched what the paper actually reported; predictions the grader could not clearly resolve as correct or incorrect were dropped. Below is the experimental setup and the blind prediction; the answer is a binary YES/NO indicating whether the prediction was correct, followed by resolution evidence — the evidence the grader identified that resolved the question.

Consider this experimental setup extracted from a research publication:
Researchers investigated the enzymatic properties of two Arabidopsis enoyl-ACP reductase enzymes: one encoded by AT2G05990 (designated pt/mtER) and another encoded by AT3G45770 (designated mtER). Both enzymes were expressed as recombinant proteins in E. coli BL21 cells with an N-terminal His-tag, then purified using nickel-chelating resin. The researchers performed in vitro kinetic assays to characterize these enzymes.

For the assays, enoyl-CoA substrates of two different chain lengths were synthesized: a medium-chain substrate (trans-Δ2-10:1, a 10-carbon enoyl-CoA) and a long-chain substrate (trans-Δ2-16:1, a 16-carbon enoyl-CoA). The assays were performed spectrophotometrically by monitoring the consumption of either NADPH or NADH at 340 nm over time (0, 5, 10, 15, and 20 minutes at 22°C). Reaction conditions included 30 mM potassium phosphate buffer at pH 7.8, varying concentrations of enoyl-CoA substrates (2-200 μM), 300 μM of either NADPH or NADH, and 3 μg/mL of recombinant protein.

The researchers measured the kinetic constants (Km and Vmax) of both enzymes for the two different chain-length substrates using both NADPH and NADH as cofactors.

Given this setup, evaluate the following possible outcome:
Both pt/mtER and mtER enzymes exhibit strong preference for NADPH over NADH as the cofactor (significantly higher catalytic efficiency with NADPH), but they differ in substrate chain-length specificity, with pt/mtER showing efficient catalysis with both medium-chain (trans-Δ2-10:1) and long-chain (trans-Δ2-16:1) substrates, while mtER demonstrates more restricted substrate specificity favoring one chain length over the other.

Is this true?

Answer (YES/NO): NO